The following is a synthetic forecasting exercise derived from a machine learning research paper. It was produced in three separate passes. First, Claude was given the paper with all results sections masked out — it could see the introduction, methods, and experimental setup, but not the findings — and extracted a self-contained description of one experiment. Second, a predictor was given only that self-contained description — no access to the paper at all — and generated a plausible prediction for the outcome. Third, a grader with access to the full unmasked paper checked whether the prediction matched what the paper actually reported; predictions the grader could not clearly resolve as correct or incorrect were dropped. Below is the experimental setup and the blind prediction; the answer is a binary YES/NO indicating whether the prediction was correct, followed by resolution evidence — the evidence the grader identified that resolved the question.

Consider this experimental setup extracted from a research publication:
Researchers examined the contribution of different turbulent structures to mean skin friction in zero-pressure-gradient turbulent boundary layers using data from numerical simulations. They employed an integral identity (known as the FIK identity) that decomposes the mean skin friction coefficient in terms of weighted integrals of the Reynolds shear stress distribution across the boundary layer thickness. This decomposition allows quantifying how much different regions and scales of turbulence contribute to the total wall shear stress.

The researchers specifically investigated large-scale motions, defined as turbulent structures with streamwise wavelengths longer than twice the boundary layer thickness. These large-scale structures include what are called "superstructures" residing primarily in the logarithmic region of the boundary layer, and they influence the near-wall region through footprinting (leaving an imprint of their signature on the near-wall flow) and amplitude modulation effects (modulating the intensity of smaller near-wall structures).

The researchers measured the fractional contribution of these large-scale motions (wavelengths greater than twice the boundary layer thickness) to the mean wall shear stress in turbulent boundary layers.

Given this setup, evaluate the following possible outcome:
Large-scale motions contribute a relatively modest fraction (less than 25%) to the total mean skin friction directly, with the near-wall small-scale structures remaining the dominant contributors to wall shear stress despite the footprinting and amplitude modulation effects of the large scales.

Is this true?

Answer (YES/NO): NO